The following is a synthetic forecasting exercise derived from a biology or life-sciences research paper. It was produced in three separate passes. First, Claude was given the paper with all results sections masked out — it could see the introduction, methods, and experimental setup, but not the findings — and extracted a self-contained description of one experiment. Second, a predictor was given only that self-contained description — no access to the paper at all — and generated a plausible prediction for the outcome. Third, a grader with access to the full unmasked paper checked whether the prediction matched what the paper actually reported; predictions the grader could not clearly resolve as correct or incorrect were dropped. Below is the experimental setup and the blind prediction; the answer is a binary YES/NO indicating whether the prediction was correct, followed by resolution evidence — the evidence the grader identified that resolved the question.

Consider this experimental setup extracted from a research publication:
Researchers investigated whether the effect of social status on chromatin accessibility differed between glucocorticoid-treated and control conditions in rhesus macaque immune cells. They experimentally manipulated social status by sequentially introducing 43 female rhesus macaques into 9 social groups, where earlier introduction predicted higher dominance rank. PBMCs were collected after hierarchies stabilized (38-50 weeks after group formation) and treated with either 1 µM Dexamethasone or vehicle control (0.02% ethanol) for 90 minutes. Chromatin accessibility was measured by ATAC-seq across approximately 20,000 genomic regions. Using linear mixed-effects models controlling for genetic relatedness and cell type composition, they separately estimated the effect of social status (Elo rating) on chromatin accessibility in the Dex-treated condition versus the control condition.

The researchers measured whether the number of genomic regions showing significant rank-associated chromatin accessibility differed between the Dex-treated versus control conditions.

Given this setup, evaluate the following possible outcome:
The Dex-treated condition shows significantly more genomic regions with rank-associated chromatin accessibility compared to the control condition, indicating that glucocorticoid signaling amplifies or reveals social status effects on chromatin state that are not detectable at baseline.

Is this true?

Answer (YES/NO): NO